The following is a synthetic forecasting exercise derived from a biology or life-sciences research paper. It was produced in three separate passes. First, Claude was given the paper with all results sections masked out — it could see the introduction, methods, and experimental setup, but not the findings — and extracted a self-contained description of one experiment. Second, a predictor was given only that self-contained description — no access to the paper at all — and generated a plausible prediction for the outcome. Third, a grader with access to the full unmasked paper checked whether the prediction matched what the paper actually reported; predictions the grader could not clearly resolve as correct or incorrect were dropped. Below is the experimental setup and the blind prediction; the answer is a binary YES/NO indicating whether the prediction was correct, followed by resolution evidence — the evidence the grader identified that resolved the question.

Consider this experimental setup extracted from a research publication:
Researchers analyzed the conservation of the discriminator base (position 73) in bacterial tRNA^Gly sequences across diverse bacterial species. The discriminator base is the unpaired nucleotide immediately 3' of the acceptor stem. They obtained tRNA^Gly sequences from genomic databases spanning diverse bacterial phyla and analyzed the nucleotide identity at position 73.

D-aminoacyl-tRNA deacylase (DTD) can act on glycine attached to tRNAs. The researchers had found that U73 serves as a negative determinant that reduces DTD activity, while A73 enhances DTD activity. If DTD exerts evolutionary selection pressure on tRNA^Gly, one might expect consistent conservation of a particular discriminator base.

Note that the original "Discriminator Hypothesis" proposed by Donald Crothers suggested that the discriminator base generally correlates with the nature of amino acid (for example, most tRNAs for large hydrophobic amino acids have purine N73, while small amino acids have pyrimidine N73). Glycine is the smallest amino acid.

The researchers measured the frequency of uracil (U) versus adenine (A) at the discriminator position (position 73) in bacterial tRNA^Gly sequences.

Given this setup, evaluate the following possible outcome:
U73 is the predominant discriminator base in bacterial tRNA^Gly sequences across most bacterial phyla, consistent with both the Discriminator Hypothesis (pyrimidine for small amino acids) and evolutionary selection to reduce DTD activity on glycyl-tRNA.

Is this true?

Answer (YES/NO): NO